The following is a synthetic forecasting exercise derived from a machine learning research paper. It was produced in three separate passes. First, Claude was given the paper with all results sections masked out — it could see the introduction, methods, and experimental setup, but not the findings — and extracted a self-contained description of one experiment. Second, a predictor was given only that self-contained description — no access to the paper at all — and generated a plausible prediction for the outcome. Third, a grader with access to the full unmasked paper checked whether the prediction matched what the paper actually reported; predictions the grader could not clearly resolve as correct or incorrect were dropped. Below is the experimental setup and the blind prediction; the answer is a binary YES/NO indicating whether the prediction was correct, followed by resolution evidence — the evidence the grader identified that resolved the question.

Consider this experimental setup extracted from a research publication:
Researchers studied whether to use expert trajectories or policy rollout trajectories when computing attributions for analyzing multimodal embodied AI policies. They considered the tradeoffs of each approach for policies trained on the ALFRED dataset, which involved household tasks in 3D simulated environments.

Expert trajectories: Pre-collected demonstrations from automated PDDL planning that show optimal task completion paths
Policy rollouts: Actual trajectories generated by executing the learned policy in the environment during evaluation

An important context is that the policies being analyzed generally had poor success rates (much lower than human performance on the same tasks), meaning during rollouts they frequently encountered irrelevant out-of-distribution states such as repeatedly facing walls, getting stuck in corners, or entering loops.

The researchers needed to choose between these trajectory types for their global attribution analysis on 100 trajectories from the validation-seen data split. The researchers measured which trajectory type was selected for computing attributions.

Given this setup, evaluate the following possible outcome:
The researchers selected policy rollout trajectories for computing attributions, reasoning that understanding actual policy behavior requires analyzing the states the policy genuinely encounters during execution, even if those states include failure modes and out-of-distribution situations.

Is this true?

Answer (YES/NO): NO